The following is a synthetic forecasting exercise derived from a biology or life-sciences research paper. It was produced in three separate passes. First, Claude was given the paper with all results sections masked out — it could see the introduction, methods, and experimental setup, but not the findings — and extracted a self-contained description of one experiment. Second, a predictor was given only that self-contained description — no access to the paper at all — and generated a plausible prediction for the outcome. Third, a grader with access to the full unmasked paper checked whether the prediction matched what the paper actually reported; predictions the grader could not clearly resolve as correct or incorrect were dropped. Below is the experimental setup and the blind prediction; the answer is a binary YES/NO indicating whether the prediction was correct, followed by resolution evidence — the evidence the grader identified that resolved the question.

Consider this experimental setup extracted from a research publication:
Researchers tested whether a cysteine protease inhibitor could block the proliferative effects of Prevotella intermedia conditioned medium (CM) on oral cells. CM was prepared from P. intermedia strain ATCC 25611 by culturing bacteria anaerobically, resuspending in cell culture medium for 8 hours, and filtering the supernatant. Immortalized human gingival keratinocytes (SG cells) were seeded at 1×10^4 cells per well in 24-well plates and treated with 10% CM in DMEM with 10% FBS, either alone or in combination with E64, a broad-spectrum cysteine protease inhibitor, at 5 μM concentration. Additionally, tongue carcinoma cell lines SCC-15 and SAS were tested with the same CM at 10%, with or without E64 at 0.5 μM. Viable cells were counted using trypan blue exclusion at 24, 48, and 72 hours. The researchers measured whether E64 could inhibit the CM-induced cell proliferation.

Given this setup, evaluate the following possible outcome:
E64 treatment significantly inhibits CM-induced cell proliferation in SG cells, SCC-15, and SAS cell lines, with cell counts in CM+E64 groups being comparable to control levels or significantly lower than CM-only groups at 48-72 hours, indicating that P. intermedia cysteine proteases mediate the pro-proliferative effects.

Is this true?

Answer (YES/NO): NO